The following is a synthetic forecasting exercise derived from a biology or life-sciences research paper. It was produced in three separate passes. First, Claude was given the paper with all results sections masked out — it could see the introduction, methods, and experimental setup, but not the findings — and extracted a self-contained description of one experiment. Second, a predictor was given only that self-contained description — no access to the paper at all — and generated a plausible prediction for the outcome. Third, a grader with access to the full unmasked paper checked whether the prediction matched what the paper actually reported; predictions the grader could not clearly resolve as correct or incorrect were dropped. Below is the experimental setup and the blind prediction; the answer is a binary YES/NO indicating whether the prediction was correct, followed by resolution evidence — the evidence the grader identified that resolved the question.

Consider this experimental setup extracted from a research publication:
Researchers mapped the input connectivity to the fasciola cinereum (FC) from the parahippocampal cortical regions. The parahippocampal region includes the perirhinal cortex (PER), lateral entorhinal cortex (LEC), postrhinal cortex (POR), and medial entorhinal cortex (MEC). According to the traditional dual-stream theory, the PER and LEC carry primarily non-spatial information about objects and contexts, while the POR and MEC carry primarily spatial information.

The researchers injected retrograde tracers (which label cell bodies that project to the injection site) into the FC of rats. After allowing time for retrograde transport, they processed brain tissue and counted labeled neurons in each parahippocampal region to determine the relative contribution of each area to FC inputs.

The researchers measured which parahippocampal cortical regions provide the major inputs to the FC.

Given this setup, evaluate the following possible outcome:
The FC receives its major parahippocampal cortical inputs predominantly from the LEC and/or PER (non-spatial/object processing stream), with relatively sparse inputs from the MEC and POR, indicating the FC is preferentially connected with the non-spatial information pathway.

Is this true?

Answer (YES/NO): YES